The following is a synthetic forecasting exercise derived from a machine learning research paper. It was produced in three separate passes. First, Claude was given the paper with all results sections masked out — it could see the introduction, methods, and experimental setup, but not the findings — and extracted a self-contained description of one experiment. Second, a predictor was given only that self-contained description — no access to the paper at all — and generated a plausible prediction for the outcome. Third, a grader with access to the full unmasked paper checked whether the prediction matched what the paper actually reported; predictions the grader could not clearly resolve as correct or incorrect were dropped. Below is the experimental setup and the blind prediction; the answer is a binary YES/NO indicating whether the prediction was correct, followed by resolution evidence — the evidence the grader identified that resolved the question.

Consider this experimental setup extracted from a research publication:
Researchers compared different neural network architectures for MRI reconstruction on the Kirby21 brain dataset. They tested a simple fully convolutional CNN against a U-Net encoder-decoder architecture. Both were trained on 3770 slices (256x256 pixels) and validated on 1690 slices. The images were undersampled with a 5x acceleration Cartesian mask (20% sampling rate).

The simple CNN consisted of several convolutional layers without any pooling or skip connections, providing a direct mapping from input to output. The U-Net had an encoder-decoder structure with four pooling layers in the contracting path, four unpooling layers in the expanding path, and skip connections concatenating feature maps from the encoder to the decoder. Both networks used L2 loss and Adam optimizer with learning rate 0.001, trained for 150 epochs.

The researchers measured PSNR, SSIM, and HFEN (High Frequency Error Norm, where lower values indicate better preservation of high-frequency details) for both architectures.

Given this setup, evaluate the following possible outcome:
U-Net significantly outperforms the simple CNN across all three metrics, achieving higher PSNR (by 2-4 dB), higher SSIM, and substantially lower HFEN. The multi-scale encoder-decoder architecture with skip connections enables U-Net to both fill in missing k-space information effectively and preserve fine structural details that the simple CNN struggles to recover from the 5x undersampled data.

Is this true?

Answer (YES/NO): NO